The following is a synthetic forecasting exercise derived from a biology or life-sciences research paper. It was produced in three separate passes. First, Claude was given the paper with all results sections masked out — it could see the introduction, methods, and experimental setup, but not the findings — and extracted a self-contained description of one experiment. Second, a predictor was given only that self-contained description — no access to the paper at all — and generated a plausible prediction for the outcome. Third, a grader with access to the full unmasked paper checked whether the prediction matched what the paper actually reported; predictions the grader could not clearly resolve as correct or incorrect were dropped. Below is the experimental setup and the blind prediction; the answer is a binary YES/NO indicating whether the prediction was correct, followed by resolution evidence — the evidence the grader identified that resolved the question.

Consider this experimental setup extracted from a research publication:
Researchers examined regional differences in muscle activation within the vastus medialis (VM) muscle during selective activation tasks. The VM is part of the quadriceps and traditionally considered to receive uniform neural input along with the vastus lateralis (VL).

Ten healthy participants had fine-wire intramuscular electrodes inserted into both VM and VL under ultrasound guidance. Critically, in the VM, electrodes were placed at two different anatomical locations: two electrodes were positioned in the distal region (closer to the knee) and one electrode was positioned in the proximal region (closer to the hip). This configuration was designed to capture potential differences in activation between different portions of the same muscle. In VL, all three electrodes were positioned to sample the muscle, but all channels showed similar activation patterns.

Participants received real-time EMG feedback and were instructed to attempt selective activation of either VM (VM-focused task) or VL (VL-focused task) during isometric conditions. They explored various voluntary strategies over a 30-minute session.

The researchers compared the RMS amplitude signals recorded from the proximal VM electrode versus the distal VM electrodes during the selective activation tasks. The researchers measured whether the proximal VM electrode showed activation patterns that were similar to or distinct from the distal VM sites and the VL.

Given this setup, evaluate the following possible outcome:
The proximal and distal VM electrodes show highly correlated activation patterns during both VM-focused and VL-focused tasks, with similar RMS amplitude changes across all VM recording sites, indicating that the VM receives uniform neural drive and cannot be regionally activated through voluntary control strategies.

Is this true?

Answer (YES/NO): NO